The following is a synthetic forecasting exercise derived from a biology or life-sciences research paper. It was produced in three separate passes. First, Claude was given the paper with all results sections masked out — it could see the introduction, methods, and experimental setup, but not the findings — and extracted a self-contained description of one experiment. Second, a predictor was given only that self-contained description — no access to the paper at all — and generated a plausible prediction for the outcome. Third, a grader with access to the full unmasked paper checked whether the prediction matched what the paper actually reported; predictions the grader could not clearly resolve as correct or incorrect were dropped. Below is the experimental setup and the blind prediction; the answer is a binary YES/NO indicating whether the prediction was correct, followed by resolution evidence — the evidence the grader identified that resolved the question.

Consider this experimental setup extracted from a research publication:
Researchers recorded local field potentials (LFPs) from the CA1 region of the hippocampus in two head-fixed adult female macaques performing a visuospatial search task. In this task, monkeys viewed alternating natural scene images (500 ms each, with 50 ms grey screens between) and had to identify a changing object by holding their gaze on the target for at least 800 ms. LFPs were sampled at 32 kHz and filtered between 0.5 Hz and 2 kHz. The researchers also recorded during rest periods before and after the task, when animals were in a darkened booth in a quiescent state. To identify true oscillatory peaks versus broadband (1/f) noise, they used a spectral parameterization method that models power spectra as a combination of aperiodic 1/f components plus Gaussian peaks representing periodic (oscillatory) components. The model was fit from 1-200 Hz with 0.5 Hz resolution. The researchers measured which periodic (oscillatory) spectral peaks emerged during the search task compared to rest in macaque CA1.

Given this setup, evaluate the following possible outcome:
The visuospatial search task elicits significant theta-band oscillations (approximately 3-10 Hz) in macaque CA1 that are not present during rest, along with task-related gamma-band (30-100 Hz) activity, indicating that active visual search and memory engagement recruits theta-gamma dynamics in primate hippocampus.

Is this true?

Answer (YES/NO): NO